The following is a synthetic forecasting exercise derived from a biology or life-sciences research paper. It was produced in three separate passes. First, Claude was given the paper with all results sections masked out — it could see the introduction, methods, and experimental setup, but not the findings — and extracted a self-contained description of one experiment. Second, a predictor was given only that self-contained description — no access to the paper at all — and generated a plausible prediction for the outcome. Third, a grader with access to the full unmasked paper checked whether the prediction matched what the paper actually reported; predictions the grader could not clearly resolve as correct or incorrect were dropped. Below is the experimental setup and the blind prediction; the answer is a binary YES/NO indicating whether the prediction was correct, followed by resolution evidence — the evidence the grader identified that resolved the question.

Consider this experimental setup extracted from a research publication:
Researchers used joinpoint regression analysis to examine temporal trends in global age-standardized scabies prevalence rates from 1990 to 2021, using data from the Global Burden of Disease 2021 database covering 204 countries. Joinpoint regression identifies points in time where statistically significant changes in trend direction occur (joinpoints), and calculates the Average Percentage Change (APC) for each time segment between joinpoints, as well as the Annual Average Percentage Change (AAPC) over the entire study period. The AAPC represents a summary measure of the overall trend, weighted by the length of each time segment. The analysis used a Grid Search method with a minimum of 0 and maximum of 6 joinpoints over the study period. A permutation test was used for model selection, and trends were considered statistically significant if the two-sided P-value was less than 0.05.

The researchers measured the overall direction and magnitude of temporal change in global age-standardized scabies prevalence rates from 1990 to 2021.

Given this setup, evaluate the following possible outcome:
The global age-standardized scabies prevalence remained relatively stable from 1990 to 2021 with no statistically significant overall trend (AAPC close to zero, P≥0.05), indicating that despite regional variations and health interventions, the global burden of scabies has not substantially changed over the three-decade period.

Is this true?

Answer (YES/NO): NO